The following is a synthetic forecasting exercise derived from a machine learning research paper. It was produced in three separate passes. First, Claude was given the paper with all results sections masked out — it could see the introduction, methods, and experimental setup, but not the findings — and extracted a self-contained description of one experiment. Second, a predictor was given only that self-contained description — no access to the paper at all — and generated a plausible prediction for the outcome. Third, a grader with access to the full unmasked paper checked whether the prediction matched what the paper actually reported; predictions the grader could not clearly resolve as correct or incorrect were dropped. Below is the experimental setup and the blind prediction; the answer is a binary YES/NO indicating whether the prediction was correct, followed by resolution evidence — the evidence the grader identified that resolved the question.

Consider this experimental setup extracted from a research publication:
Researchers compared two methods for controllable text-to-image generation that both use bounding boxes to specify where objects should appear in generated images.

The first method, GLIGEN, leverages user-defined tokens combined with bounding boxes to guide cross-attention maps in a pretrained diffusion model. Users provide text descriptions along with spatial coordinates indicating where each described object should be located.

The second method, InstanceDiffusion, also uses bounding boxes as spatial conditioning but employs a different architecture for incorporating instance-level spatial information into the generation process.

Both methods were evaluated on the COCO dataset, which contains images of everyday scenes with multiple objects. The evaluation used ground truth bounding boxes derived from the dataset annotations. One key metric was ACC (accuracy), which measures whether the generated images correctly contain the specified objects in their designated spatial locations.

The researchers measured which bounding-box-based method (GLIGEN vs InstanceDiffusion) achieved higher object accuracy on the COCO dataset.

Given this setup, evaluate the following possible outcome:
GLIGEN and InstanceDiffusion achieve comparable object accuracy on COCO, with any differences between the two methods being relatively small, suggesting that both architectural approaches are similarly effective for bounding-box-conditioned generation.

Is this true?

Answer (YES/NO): NO